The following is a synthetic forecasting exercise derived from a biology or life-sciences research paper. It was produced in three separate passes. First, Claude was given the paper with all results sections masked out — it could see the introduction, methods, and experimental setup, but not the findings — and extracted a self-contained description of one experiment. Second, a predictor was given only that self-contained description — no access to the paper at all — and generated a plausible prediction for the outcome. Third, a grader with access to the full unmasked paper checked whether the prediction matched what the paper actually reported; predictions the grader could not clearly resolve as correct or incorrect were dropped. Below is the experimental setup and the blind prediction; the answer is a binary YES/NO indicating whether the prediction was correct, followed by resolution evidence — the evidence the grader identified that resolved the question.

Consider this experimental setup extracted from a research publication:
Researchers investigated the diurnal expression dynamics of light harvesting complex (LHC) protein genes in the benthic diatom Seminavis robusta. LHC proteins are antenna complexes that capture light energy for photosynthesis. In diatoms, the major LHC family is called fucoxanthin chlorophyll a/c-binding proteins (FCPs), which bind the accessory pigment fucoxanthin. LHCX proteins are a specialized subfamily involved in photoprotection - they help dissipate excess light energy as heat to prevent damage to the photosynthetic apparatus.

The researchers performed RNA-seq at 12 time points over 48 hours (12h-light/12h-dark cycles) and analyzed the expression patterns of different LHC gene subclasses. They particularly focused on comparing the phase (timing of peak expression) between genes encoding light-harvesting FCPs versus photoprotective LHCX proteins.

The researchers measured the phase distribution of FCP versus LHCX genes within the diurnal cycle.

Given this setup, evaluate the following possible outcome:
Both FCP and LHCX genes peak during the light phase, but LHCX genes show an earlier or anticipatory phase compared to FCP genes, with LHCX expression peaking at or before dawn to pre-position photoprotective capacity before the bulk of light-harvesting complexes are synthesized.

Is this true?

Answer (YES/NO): NO